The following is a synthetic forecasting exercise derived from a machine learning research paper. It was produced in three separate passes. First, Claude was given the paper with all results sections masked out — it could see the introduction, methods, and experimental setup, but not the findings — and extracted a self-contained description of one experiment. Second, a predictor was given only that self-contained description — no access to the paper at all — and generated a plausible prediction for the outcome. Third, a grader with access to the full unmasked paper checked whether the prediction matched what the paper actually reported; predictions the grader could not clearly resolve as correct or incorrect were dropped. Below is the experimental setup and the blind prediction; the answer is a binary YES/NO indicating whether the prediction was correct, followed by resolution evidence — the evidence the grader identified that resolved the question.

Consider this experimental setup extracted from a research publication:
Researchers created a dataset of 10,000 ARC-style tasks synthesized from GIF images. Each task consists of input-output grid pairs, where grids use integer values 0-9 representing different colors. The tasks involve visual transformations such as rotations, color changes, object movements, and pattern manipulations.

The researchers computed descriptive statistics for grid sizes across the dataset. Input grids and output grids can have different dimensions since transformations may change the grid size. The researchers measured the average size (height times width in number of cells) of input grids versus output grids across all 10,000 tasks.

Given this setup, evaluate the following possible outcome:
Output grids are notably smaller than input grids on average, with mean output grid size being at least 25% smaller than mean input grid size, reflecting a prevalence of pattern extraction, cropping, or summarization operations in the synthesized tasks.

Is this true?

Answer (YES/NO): NO